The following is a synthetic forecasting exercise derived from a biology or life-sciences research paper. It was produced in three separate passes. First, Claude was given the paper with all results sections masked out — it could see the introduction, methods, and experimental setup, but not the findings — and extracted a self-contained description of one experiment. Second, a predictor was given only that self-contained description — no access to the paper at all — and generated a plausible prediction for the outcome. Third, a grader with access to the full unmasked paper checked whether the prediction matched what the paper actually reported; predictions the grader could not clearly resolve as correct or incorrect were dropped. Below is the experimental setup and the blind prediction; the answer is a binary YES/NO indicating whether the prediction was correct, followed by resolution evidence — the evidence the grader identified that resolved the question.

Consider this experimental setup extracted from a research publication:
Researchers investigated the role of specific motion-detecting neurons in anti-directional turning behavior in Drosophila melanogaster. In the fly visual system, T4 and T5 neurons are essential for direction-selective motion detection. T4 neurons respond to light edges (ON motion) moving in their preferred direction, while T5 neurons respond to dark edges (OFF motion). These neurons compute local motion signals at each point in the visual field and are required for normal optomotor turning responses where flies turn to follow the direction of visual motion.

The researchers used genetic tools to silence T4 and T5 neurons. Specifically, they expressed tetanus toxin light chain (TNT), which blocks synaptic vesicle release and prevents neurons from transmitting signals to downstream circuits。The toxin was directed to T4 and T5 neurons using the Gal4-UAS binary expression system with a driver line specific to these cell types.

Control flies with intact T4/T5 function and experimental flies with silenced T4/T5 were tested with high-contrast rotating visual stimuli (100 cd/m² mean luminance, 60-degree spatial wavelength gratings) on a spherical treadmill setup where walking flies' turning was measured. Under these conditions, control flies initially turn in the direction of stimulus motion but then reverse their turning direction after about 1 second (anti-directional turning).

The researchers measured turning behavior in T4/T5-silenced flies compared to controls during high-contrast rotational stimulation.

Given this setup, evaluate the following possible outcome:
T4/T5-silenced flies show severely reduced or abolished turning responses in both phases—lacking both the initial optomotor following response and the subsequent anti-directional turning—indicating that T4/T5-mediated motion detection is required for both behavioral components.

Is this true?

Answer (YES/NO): YES